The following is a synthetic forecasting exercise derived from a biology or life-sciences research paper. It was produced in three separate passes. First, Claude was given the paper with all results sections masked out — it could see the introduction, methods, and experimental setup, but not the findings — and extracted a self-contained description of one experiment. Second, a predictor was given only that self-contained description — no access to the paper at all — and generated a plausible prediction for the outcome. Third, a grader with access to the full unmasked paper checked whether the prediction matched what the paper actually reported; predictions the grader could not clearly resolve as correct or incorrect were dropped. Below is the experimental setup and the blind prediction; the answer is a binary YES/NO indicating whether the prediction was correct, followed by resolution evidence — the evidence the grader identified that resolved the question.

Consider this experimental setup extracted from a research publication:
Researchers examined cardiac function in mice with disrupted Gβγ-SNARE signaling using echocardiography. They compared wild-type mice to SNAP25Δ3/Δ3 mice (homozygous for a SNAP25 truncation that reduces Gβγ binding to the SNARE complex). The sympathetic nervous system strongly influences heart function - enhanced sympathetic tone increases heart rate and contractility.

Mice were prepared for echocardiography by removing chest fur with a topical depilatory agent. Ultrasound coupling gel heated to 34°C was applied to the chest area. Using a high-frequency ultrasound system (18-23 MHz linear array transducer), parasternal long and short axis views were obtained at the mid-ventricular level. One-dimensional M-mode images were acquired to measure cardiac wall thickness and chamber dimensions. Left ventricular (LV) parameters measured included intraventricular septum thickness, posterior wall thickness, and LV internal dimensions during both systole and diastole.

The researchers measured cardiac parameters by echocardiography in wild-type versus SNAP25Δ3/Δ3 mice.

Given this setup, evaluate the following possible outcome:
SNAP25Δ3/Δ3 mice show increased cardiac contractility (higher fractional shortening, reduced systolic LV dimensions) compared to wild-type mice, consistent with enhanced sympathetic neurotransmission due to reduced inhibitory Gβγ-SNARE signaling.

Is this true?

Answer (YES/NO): NO